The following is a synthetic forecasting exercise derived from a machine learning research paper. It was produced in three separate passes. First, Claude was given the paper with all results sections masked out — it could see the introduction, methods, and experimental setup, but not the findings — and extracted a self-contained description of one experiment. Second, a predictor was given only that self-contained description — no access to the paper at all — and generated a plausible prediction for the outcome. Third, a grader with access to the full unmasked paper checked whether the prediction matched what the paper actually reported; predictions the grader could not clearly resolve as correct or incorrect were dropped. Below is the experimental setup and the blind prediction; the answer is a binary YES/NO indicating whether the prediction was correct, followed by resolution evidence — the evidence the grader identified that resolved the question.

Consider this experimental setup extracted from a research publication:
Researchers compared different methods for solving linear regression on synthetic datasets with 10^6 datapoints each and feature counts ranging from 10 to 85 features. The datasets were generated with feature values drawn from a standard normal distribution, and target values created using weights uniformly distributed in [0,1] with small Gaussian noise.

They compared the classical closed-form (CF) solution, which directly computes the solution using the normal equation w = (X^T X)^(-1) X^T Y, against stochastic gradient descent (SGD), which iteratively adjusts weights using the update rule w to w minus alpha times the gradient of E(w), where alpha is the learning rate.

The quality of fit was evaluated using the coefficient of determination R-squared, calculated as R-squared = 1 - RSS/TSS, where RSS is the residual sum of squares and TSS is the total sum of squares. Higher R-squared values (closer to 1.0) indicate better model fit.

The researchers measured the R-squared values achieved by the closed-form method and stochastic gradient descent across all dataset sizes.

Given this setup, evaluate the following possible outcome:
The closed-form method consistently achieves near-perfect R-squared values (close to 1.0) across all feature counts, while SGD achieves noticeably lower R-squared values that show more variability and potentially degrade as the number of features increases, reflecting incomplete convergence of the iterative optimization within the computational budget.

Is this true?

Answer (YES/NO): NO